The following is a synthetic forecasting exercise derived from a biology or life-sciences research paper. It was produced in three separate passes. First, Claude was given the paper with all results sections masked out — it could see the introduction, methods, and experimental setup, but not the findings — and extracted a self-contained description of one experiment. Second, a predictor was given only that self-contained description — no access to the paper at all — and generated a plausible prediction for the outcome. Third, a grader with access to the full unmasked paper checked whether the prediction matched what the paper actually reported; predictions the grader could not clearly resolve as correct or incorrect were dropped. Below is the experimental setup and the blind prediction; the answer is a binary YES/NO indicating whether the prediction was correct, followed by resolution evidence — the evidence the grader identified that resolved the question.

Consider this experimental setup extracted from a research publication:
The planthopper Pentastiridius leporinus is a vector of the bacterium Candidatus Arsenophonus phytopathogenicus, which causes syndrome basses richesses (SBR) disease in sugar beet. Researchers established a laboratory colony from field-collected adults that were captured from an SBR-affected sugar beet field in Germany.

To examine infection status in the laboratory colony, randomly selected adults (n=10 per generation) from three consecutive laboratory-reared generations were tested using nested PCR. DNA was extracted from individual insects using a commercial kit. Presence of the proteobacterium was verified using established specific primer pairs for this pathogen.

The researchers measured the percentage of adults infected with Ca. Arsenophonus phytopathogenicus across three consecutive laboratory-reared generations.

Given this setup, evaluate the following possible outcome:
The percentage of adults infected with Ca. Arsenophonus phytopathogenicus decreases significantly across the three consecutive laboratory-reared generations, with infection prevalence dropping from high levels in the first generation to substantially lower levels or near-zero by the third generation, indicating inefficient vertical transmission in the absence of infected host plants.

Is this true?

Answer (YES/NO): NO